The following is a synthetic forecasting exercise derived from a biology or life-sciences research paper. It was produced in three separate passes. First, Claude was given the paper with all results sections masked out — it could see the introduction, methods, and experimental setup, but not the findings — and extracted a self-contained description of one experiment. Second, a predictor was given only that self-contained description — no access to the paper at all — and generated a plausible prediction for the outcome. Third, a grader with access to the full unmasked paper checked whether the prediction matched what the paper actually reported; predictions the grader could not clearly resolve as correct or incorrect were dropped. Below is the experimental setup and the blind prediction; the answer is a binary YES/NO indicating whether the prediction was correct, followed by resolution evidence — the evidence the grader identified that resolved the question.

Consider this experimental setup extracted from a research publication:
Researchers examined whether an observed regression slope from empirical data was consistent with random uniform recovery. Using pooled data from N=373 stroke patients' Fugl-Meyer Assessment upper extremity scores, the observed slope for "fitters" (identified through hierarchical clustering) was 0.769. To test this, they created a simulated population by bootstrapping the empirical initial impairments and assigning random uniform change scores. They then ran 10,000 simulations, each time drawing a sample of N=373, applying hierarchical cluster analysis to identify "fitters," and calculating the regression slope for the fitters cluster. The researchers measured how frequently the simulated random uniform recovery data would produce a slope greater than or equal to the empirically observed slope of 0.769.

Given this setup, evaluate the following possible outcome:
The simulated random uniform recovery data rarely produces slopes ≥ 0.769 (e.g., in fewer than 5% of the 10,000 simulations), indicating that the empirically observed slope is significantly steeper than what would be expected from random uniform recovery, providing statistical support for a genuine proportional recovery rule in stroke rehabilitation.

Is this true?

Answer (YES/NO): NO